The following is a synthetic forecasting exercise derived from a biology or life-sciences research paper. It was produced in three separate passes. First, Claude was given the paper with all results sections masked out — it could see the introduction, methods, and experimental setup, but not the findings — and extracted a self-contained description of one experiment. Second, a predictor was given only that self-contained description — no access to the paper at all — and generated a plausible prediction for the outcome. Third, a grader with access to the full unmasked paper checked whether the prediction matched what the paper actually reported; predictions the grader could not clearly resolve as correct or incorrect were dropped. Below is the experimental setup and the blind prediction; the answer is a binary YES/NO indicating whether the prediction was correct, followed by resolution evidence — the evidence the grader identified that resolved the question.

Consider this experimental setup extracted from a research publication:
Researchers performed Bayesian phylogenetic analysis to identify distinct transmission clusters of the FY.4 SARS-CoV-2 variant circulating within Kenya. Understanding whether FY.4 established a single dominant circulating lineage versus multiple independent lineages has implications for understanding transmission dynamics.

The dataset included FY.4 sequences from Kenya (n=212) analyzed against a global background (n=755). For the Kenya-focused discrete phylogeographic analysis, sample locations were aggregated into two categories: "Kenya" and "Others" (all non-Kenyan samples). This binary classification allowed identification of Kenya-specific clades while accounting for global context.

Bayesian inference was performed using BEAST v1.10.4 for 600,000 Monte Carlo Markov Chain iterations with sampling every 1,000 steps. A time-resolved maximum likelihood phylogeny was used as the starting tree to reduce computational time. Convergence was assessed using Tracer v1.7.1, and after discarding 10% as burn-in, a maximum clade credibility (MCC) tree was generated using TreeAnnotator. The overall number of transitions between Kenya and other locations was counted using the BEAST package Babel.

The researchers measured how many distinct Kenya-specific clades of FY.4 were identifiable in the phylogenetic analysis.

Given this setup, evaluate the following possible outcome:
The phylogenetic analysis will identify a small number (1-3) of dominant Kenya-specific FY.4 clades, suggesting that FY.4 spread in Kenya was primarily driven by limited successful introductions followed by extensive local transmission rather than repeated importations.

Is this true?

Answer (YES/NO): YES